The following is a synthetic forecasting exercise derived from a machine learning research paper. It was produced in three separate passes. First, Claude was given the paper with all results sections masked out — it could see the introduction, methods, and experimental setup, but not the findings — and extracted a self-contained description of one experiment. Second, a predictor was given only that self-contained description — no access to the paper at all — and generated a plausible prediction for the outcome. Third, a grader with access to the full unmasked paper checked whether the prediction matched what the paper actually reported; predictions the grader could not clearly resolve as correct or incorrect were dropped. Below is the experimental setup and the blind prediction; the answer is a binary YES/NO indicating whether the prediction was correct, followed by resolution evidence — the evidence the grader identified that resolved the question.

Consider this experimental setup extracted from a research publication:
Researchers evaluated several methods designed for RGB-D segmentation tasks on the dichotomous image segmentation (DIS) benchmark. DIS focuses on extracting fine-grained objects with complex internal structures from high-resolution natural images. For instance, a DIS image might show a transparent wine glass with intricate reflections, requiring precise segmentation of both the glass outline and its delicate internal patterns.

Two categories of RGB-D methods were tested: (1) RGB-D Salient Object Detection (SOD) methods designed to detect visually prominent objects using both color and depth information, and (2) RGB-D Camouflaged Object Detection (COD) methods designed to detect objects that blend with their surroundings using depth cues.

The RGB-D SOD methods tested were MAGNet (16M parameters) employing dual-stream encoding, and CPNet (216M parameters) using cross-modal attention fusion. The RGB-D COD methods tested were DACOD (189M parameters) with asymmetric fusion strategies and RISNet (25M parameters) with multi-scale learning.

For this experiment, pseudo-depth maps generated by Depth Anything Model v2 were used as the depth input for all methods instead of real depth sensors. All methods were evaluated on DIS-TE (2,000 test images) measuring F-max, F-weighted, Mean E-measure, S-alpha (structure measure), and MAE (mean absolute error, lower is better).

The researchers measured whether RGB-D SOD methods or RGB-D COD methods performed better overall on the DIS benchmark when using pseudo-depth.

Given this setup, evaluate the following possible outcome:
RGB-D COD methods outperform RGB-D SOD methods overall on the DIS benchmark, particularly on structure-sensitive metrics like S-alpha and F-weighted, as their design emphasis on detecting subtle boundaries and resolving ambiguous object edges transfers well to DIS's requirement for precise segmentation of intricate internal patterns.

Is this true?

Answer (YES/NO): NO